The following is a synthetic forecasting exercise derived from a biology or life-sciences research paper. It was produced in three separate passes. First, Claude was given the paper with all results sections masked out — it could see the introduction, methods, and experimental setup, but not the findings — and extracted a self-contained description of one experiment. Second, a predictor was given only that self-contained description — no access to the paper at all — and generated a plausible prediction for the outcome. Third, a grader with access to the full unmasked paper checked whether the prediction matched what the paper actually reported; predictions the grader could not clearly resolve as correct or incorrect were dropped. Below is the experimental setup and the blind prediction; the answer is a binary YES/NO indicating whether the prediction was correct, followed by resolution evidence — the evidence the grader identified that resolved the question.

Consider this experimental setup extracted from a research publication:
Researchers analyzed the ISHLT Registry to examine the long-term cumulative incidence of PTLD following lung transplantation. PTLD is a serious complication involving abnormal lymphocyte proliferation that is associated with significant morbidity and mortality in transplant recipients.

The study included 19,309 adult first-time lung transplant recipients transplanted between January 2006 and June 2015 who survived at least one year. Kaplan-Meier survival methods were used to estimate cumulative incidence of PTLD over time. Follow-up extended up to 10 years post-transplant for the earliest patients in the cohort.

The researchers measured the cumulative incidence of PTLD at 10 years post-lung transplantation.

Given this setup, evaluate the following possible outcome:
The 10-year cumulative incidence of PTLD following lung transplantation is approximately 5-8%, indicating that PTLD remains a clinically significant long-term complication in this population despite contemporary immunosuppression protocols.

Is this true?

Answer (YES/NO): NO